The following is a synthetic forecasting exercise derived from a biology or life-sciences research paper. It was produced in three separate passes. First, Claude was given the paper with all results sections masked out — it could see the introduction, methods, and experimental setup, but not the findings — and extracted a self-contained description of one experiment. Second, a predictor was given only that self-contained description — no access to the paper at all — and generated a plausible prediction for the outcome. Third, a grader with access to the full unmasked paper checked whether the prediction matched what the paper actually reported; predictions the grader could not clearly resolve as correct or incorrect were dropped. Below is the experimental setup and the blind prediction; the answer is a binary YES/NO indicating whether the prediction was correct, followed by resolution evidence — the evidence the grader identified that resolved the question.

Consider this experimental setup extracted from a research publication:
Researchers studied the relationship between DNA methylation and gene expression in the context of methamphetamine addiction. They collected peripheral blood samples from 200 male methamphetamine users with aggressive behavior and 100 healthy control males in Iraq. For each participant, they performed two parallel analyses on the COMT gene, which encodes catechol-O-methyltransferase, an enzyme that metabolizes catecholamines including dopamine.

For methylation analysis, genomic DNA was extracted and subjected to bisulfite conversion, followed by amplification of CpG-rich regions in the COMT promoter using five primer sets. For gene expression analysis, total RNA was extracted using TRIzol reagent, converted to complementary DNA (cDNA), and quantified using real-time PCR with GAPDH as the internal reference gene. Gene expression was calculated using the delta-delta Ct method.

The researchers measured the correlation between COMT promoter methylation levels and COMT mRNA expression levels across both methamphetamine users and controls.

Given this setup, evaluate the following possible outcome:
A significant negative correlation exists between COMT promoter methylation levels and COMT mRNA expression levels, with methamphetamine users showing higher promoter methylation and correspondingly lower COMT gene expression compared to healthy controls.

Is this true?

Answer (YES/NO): NO